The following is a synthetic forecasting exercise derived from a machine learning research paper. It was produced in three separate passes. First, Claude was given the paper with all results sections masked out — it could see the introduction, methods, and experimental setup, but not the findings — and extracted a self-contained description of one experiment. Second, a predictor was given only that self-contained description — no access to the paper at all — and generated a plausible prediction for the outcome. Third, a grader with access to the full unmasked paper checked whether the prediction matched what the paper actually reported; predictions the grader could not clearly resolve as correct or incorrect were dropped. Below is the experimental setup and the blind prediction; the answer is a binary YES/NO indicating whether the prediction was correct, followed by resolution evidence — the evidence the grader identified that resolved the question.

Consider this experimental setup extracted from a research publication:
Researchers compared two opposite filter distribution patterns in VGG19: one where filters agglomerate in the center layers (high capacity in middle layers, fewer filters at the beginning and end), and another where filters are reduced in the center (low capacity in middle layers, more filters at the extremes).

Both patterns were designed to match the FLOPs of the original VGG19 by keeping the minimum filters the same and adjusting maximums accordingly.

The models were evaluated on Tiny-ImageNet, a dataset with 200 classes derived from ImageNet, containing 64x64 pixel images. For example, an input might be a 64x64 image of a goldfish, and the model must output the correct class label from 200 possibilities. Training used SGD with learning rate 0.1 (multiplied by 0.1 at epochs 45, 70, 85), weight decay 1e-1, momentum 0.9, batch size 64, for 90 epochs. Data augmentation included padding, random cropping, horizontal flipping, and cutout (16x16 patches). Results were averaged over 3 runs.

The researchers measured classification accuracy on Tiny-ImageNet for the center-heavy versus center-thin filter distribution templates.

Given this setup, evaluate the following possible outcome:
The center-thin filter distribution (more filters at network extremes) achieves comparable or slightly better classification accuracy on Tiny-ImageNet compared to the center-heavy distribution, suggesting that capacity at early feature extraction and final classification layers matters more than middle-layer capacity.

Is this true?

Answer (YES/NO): NO